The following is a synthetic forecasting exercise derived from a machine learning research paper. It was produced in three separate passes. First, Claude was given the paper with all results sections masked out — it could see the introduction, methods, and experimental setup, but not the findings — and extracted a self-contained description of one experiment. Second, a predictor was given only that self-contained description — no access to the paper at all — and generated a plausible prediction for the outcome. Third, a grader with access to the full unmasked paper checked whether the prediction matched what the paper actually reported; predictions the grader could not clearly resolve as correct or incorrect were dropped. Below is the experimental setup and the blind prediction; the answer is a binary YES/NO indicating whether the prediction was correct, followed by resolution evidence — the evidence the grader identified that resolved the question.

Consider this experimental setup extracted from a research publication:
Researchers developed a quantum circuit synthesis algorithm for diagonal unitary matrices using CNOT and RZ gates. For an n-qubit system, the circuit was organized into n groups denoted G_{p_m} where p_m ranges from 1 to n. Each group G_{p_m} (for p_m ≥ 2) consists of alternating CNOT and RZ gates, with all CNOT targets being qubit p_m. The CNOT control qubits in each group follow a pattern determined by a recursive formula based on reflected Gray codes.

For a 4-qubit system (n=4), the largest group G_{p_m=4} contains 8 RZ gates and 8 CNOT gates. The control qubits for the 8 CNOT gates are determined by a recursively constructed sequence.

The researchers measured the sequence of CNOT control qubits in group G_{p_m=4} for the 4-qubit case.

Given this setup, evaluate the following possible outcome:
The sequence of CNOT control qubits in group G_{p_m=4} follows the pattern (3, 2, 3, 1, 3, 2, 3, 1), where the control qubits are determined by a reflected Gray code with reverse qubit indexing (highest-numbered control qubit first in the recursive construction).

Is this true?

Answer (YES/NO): NO